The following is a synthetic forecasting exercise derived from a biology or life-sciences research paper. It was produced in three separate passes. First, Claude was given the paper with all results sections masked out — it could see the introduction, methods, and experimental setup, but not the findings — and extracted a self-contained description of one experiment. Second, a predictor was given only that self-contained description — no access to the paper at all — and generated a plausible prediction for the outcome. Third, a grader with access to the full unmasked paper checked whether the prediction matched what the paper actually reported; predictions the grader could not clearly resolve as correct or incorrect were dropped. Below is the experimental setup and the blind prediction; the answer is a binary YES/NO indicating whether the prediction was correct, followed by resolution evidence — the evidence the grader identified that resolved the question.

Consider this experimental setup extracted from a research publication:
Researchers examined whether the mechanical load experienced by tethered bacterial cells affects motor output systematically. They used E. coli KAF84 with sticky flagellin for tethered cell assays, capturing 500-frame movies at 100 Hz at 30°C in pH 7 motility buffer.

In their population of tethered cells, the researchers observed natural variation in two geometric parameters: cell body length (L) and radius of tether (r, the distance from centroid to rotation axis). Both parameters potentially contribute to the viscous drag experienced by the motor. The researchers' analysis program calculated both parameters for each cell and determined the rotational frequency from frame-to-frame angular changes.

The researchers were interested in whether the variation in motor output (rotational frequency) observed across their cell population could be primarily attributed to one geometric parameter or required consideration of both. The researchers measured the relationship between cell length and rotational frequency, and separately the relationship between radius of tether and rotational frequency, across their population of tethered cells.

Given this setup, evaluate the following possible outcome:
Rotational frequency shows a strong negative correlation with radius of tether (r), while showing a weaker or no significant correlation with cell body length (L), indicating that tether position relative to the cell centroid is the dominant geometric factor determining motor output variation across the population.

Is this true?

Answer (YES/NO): NO